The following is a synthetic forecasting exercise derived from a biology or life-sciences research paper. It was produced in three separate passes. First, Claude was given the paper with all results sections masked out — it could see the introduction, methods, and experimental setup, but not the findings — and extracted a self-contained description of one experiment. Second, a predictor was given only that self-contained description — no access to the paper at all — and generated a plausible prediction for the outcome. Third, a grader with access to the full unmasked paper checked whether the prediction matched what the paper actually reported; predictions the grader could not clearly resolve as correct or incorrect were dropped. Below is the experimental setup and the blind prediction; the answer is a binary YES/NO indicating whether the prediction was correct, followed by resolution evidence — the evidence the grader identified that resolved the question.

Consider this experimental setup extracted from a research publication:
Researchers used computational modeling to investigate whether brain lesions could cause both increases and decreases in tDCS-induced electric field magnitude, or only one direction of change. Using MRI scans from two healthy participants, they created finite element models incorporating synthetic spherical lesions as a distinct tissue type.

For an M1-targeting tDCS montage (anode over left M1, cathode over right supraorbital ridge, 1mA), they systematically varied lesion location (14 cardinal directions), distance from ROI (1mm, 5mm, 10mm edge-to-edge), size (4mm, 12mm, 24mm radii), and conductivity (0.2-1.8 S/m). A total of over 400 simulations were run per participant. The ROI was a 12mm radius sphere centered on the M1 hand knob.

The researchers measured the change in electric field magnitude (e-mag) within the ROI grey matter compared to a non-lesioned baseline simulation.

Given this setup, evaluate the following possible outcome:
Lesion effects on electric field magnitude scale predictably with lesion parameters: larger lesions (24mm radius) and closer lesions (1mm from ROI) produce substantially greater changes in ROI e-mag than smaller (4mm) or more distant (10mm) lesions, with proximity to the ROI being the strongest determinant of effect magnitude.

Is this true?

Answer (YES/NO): NO